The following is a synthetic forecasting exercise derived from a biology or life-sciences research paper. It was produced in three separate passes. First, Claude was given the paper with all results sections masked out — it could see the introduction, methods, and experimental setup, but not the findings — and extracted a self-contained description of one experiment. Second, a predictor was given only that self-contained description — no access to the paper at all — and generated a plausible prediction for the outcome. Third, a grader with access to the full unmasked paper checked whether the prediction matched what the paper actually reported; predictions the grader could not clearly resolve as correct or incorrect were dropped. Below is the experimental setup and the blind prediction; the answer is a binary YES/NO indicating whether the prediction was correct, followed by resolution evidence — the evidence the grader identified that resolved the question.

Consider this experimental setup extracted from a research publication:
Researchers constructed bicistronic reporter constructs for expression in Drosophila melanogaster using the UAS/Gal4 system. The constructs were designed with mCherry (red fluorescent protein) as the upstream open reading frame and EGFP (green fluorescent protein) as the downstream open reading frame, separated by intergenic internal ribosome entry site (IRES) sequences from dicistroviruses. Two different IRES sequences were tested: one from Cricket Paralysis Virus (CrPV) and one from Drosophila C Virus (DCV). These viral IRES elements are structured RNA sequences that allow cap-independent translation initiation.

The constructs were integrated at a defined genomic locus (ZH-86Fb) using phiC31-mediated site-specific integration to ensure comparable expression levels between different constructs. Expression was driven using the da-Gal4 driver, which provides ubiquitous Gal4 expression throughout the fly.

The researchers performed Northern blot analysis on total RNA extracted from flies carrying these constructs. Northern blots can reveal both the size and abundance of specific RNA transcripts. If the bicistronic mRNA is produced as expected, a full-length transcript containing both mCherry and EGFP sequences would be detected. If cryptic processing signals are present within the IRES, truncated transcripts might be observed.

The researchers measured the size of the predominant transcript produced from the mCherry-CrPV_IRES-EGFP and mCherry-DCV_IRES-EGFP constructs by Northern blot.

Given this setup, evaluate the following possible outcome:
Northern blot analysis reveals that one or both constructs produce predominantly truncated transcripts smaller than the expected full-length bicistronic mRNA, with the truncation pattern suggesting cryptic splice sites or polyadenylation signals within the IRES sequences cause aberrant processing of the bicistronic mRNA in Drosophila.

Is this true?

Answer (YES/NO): YES